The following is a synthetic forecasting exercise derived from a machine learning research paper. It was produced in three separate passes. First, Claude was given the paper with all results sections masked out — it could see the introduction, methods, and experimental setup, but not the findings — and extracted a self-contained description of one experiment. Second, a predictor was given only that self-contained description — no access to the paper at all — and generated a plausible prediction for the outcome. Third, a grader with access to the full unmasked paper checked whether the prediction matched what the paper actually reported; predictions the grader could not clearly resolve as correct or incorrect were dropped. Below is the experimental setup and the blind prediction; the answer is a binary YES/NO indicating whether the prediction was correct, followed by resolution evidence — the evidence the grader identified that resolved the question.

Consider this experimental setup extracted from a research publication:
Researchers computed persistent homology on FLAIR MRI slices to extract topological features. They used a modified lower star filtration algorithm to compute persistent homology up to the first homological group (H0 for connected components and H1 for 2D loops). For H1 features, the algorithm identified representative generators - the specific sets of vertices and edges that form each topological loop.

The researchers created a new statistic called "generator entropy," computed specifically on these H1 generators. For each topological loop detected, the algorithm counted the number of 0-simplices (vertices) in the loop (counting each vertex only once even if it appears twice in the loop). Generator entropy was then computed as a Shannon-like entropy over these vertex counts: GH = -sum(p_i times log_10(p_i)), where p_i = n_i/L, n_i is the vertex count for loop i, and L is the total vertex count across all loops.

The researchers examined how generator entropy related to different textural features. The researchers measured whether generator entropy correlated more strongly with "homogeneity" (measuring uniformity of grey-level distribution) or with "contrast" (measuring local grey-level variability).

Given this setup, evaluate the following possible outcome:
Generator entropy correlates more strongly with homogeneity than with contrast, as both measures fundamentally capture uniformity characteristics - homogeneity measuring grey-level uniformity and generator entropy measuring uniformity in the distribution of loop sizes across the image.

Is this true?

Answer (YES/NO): YES